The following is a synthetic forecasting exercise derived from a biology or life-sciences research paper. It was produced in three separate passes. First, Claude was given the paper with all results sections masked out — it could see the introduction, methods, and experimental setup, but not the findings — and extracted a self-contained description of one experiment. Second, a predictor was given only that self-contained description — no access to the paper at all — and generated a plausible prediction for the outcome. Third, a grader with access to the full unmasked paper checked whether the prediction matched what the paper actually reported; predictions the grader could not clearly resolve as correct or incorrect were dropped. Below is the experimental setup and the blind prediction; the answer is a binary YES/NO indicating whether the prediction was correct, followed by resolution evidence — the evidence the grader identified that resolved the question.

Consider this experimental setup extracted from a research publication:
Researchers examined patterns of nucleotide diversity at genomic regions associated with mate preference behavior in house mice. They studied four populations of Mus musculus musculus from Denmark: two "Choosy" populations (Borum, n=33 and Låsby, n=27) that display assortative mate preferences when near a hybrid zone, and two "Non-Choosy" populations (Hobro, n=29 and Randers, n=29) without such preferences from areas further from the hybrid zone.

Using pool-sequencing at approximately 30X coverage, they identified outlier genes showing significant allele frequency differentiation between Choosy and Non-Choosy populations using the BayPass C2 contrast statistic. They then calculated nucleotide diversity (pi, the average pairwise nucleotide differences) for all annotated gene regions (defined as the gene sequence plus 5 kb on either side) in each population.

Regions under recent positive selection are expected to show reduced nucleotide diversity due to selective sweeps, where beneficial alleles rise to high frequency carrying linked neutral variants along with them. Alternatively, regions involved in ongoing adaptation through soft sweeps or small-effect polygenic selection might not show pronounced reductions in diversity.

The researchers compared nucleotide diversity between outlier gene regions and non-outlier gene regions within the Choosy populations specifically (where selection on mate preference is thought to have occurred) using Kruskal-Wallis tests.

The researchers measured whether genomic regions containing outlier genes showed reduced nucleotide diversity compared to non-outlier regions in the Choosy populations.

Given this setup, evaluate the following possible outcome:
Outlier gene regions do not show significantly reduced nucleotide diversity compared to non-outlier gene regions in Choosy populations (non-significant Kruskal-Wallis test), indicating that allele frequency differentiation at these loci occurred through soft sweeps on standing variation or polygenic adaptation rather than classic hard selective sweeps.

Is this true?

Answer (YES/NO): YES